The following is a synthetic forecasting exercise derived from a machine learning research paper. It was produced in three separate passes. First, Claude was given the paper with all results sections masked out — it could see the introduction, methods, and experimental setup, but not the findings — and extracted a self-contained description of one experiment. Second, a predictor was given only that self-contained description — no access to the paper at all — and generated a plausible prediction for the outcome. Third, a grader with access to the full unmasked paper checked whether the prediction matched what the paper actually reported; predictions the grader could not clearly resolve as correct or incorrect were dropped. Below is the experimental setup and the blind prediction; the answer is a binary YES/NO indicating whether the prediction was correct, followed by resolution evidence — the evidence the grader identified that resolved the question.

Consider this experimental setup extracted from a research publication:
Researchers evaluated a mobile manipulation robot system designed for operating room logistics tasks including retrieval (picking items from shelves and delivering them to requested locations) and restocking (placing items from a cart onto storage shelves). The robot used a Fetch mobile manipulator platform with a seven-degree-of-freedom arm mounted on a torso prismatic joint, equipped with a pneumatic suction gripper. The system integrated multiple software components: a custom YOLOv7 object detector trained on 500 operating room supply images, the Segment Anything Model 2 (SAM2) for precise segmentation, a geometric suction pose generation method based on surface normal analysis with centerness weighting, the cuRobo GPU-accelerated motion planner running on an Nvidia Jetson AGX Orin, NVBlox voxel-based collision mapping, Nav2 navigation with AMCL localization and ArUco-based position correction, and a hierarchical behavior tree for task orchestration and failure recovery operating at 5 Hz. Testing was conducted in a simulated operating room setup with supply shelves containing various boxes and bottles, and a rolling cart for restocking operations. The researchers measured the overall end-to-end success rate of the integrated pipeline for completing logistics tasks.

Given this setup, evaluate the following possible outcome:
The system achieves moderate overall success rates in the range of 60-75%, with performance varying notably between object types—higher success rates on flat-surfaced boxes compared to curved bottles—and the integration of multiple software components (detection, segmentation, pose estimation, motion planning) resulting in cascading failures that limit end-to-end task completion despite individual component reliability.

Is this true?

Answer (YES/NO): NO